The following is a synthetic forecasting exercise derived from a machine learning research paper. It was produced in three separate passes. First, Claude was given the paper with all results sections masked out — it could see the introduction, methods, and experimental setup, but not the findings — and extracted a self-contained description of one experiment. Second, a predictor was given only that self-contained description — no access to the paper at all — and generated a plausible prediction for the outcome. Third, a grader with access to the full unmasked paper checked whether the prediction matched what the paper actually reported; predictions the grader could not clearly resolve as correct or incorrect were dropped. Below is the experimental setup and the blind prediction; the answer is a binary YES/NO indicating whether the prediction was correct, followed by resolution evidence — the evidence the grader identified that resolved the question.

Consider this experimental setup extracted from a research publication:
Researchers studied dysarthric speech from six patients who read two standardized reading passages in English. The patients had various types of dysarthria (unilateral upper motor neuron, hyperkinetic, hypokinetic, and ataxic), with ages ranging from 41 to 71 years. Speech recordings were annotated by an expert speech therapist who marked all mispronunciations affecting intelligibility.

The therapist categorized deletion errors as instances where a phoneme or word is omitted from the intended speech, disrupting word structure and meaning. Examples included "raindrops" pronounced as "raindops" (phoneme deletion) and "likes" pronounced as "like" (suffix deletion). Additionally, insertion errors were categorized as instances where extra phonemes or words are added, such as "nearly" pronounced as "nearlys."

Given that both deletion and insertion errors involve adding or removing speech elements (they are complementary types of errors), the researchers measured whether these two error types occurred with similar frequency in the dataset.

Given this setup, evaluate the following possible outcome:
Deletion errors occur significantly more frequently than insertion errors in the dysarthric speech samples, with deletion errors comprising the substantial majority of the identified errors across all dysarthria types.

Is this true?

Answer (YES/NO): NO